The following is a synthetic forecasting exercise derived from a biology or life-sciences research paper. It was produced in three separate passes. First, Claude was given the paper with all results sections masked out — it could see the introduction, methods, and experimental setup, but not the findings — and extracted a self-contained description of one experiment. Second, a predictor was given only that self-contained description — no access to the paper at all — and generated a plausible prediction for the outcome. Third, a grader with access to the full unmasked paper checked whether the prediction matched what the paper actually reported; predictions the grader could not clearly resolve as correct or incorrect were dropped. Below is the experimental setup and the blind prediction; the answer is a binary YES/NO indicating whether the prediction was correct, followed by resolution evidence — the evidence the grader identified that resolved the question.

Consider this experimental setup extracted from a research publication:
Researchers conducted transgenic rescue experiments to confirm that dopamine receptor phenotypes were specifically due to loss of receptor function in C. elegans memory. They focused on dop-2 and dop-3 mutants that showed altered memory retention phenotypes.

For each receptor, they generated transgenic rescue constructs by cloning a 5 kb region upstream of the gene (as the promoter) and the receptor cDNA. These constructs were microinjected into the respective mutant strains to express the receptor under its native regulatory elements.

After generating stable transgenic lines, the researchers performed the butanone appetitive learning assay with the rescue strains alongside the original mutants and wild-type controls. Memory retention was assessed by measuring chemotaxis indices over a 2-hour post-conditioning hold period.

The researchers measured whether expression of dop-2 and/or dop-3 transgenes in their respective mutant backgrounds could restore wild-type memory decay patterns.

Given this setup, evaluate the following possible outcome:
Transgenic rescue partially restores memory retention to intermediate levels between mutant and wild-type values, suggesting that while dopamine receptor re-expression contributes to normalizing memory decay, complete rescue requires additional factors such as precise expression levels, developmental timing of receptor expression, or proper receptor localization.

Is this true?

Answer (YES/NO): YES